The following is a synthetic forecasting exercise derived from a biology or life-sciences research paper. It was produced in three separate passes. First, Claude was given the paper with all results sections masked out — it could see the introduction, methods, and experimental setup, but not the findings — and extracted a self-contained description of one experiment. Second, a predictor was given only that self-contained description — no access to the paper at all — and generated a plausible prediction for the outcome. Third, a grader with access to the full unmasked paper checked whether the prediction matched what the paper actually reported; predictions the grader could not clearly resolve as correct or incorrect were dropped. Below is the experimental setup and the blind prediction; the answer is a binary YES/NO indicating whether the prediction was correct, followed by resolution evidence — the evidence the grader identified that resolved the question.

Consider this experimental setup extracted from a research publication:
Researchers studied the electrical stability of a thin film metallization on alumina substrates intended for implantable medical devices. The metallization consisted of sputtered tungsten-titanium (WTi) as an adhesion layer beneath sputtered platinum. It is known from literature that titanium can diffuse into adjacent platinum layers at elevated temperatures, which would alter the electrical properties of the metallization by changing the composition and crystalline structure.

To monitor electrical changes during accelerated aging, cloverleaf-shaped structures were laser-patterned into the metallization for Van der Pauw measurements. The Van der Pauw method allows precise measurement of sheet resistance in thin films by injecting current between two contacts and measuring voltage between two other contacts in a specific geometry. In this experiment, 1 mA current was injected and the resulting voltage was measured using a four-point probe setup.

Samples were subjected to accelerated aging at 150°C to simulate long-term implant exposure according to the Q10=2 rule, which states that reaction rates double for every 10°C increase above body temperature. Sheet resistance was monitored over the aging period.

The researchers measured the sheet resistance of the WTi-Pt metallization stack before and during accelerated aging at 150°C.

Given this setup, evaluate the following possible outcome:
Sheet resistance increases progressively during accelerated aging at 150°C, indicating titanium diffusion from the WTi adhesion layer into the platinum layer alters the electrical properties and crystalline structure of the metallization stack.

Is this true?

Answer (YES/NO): NO